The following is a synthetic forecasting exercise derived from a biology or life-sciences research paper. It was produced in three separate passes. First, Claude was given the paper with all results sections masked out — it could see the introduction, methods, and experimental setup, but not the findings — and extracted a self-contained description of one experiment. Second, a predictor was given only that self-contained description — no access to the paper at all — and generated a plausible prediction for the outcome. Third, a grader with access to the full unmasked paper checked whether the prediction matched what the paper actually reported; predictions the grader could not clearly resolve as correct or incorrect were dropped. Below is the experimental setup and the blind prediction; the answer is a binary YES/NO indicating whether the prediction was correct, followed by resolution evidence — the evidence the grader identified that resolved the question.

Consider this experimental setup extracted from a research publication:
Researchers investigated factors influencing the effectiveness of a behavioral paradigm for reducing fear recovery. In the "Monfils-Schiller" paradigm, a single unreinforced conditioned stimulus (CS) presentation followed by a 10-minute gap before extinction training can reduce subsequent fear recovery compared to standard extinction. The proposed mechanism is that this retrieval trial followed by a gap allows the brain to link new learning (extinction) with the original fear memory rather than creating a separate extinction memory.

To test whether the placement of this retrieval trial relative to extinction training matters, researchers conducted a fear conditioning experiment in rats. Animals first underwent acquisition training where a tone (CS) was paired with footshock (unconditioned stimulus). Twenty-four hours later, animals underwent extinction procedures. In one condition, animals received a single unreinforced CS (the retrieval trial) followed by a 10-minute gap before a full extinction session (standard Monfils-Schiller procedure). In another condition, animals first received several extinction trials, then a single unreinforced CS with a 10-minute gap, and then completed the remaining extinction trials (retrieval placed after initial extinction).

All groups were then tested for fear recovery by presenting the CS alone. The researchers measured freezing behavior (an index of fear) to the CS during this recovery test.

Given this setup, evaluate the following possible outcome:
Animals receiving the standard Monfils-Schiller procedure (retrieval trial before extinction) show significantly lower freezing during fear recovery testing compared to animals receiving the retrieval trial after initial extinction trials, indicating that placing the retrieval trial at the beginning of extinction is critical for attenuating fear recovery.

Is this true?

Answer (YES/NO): YES